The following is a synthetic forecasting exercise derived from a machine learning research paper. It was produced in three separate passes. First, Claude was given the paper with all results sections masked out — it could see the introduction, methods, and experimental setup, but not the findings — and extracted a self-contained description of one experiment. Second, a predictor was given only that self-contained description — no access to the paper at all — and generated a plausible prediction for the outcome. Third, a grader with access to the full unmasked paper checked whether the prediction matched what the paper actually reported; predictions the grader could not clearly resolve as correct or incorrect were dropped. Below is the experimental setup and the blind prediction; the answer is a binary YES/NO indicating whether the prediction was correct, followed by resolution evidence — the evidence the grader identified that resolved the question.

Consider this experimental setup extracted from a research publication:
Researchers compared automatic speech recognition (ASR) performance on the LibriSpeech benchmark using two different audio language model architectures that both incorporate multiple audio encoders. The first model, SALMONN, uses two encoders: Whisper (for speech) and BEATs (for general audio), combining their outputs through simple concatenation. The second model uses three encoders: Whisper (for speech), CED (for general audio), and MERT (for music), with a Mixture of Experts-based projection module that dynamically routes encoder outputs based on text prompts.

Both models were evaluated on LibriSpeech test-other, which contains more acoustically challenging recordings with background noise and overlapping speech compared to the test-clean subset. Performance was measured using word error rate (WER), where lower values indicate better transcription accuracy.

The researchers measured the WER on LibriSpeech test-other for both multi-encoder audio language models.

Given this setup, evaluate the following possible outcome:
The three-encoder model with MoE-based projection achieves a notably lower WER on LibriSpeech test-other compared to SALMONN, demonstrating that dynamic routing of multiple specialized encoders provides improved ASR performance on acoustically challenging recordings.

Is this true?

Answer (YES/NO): NO